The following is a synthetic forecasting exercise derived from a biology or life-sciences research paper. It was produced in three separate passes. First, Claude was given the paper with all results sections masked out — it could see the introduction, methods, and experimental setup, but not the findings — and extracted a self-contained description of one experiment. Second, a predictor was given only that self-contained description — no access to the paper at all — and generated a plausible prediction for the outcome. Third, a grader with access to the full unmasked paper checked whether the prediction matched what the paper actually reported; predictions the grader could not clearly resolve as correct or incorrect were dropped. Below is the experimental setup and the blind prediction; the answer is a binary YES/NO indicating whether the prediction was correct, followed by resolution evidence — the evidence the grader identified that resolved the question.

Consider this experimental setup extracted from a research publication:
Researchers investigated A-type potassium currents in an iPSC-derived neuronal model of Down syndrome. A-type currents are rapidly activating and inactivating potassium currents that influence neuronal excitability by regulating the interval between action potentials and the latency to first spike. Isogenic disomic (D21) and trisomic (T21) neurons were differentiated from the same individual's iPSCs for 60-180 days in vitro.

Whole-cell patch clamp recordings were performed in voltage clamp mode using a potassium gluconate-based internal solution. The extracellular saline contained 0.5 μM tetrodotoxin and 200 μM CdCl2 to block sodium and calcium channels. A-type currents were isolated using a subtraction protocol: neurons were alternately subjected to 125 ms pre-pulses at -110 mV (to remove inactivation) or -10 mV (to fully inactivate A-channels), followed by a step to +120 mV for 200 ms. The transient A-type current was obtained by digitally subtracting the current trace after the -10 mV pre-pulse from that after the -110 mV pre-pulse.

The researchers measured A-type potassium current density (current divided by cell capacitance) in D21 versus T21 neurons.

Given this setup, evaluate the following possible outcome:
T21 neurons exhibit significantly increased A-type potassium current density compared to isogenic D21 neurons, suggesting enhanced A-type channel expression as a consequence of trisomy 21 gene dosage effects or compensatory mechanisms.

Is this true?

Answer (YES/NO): NO